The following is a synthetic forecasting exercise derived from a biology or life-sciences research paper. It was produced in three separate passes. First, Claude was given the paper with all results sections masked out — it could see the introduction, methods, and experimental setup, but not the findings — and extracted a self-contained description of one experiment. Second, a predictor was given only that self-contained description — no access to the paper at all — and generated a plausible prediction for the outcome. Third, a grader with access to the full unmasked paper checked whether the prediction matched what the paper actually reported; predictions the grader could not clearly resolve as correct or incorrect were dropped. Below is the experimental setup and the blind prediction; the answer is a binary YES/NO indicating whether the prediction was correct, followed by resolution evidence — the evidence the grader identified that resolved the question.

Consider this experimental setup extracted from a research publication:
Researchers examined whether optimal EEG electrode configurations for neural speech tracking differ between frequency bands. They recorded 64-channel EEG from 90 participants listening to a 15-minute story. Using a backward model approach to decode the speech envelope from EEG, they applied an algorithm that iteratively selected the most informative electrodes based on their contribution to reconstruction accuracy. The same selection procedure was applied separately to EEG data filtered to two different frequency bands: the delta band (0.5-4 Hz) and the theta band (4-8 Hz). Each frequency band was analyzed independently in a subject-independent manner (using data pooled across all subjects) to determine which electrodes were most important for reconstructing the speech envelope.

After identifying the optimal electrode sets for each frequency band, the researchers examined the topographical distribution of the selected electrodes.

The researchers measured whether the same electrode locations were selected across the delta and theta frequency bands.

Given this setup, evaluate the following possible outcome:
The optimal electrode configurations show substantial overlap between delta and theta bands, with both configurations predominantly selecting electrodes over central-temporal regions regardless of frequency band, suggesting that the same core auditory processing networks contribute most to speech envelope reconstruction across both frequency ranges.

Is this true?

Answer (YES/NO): NO